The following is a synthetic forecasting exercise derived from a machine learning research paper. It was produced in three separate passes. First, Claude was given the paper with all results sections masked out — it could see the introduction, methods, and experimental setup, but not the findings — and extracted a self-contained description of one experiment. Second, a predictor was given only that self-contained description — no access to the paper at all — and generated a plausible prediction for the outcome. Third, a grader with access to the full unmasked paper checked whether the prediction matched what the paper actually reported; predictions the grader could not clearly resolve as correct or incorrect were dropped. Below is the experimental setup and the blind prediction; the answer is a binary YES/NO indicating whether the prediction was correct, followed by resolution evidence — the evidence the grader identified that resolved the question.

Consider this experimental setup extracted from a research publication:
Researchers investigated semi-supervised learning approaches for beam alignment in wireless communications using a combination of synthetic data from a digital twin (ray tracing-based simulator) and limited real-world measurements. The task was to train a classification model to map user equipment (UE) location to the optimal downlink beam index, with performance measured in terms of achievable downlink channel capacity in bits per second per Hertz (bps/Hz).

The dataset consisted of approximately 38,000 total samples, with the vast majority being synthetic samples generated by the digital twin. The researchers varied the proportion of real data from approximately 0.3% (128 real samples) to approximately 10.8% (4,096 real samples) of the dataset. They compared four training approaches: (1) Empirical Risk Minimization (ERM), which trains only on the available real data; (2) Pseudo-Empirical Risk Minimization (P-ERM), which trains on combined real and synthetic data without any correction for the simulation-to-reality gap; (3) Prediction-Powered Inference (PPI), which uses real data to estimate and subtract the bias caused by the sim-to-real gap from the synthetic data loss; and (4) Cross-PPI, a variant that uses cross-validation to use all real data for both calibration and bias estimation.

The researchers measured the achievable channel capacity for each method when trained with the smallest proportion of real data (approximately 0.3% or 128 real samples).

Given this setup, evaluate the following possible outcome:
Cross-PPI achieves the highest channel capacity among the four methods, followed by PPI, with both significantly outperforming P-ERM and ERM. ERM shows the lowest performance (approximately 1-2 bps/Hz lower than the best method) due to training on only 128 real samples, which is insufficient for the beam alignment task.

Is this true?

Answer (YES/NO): NO